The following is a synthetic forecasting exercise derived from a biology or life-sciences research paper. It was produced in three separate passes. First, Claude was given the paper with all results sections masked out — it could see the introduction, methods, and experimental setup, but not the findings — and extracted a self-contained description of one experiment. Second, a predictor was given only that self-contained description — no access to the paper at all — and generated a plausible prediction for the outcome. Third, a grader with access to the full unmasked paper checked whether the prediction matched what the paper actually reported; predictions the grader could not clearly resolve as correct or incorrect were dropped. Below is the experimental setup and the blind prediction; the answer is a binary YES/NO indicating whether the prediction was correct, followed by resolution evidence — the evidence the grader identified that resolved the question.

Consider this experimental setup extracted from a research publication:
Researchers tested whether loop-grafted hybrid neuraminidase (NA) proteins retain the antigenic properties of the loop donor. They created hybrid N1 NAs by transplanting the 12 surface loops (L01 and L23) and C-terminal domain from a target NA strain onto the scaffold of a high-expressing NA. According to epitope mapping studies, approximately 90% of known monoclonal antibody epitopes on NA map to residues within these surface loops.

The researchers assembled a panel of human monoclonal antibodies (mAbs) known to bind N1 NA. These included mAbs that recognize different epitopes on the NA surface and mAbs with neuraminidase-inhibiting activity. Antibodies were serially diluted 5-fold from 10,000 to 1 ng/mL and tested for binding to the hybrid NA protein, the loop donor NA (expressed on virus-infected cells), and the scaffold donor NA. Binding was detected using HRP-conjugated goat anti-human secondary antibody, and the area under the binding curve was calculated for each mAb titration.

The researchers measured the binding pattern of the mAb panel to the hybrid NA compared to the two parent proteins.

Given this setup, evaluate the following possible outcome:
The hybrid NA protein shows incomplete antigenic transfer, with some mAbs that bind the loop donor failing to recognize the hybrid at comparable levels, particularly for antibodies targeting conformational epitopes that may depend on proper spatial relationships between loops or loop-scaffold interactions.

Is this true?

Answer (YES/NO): NO